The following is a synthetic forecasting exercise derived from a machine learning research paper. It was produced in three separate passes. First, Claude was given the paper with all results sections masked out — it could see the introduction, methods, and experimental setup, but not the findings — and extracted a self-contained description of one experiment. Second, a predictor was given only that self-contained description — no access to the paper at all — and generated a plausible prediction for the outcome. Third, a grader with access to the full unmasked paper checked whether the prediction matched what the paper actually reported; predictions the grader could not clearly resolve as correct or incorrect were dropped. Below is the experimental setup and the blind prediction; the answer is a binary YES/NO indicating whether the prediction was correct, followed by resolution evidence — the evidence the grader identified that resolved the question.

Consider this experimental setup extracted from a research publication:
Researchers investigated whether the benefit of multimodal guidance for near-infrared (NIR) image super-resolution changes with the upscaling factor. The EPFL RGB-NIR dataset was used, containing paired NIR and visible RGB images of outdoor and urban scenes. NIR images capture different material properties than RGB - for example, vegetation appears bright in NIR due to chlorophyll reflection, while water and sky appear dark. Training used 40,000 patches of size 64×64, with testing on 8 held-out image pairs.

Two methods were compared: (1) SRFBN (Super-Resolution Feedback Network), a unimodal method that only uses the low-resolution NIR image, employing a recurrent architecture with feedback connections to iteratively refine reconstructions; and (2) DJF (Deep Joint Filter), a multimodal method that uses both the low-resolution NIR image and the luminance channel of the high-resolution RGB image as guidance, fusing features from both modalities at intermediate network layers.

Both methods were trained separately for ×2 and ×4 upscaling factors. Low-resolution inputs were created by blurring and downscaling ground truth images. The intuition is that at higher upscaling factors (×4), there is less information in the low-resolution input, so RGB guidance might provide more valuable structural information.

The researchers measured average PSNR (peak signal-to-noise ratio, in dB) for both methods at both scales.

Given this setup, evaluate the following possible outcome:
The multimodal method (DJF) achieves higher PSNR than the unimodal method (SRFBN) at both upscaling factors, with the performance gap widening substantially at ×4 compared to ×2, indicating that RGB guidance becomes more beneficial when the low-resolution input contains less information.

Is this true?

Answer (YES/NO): NO